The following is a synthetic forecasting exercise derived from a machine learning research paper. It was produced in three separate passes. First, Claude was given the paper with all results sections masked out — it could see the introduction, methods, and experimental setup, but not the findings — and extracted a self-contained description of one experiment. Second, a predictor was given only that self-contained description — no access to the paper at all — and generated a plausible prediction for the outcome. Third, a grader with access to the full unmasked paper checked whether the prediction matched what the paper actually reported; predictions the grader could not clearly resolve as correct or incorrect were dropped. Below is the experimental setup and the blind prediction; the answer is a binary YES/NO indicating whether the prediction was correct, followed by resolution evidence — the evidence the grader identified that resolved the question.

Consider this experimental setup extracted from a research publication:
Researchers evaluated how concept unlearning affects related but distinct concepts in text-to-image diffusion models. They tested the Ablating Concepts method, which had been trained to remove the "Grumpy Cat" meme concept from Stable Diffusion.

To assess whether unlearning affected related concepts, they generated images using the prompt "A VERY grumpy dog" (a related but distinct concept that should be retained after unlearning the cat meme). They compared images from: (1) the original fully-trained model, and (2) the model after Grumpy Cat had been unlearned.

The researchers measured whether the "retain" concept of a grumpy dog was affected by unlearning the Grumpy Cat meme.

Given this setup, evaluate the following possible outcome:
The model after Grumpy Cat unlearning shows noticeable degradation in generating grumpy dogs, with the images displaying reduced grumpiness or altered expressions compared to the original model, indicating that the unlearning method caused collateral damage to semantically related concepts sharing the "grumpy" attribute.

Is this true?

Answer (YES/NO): YES